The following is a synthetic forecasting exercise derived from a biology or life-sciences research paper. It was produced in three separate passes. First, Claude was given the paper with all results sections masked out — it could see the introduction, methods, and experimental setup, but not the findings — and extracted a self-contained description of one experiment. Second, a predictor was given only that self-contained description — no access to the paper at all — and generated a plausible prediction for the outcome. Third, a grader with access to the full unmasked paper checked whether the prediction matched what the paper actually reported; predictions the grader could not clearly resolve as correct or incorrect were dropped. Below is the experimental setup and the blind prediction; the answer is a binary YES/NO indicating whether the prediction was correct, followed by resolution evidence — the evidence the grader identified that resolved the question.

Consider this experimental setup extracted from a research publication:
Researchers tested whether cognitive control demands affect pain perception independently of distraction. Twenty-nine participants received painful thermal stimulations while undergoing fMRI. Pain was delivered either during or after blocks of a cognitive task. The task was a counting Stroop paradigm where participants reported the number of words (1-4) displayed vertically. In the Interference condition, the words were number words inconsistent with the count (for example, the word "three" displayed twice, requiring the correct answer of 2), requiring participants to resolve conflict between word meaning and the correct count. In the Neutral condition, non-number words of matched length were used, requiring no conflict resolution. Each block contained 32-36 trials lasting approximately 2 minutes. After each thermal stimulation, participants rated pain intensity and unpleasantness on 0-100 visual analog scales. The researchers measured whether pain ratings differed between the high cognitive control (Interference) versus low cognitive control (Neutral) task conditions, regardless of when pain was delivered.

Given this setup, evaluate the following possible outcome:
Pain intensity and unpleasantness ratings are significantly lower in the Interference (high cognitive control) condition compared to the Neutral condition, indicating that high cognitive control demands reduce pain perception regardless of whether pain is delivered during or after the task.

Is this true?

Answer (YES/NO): NO